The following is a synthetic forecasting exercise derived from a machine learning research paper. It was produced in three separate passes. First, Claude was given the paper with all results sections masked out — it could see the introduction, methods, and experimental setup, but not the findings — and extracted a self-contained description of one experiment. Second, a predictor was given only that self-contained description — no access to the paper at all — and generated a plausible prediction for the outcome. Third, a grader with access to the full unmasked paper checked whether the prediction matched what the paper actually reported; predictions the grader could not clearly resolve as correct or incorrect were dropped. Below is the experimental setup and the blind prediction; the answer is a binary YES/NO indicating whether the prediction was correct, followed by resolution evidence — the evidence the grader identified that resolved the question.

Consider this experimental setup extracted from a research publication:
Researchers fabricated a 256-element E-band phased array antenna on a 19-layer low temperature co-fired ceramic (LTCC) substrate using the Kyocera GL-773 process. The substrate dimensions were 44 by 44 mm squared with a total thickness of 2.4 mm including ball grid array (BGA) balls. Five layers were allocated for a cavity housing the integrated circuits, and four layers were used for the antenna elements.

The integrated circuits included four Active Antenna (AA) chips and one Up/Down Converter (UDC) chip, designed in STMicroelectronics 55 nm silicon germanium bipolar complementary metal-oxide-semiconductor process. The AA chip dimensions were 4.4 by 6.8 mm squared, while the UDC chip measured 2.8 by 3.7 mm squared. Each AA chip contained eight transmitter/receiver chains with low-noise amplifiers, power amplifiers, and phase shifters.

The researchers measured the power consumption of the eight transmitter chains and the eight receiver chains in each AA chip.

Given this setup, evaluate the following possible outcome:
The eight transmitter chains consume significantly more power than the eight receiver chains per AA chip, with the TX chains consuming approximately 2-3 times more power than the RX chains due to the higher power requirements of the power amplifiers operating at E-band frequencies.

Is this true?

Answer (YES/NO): YES